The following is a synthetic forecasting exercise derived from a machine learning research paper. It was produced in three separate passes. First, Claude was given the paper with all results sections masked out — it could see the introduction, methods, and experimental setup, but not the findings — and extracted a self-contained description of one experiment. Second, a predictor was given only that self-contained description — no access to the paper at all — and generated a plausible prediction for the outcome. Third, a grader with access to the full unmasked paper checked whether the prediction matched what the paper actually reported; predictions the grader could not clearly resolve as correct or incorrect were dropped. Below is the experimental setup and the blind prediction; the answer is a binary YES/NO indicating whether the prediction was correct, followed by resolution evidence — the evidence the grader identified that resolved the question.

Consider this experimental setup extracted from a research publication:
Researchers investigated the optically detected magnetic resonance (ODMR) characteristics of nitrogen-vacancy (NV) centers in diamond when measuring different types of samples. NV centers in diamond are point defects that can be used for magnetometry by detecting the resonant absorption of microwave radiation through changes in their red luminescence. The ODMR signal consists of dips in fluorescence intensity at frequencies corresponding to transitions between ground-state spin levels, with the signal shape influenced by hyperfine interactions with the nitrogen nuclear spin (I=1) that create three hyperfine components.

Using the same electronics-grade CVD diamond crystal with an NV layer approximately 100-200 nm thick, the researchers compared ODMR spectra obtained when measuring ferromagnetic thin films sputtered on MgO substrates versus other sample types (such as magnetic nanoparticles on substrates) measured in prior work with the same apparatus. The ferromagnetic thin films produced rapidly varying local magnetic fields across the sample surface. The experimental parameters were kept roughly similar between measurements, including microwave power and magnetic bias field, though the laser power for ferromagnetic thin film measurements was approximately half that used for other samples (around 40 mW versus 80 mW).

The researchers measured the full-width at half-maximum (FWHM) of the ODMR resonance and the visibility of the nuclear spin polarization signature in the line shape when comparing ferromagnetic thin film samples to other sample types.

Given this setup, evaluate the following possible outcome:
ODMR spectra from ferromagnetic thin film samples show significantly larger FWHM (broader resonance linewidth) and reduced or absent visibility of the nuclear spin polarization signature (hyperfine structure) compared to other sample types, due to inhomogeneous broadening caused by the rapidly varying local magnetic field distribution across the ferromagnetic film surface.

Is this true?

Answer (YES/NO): YES